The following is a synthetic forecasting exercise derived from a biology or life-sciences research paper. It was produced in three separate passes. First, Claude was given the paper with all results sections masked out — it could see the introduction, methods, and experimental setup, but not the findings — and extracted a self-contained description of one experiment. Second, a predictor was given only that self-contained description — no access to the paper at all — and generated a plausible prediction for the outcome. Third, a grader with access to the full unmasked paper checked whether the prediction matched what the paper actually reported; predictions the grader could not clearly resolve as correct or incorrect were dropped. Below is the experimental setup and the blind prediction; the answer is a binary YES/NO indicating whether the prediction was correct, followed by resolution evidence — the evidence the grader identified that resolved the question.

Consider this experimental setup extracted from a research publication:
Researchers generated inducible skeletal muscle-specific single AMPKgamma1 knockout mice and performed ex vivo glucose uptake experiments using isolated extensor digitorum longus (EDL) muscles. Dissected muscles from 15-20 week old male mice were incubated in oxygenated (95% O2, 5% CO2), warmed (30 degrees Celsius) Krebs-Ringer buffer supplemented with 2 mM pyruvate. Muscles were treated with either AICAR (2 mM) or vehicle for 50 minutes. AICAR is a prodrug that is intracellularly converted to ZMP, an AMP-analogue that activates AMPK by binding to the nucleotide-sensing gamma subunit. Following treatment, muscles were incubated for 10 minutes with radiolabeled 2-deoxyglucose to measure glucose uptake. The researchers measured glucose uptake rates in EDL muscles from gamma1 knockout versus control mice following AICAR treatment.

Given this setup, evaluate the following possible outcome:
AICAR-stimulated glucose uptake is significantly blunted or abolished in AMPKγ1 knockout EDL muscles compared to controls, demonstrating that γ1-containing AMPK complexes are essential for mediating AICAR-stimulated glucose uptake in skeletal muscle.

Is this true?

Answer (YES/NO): NO